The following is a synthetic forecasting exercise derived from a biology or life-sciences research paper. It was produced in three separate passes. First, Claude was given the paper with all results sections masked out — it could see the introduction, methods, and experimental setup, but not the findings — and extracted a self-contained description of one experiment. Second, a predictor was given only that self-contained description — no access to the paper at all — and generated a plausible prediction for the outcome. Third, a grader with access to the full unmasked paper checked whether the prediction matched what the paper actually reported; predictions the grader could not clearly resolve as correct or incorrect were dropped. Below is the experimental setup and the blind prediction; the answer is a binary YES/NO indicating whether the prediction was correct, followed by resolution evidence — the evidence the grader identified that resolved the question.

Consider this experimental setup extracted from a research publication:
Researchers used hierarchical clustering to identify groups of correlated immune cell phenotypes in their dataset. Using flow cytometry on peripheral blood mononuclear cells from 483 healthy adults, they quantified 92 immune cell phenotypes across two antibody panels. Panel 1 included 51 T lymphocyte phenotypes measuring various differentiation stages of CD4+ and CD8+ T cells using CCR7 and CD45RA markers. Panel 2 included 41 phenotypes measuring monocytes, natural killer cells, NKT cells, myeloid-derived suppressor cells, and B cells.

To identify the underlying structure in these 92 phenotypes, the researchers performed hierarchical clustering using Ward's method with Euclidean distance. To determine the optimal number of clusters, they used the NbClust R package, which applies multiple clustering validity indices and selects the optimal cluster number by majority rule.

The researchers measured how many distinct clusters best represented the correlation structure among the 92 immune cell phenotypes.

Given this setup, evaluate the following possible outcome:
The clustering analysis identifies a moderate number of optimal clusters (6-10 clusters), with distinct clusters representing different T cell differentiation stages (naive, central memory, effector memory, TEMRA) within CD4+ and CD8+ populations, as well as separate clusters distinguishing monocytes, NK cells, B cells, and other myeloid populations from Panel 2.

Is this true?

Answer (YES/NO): NO